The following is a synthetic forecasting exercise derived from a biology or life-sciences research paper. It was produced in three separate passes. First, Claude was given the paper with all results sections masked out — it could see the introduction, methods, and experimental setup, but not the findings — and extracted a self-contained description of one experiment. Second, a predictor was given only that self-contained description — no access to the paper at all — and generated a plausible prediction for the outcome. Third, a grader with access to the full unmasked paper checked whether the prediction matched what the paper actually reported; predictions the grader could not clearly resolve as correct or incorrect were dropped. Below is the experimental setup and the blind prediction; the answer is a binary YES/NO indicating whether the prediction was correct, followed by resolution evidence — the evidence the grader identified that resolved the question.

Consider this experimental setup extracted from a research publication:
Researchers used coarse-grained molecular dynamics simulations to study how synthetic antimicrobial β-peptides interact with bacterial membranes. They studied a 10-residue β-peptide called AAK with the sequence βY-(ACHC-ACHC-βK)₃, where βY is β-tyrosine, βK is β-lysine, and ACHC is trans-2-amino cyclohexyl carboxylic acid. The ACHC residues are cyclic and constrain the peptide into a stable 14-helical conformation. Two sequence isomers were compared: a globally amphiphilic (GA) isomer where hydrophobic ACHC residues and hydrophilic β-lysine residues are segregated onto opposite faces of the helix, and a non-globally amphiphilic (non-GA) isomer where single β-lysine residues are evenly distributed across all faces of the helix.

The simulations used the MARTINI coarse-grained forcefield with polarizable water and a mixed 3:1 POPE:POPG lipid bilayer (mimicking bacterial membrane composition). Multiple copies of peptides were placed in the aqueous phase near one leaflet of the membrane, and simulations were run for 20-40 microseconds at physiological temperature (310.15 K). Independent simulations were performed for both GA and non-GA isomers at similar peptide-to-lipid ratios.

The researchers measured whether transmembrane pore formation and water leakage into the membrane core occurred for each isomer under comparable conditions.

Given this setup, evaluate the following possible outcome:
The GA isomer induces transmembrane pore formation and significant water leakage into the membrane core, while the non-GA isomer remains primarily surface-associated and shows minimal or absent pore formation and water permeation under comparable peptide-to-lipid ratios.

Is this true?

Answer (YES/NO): YES